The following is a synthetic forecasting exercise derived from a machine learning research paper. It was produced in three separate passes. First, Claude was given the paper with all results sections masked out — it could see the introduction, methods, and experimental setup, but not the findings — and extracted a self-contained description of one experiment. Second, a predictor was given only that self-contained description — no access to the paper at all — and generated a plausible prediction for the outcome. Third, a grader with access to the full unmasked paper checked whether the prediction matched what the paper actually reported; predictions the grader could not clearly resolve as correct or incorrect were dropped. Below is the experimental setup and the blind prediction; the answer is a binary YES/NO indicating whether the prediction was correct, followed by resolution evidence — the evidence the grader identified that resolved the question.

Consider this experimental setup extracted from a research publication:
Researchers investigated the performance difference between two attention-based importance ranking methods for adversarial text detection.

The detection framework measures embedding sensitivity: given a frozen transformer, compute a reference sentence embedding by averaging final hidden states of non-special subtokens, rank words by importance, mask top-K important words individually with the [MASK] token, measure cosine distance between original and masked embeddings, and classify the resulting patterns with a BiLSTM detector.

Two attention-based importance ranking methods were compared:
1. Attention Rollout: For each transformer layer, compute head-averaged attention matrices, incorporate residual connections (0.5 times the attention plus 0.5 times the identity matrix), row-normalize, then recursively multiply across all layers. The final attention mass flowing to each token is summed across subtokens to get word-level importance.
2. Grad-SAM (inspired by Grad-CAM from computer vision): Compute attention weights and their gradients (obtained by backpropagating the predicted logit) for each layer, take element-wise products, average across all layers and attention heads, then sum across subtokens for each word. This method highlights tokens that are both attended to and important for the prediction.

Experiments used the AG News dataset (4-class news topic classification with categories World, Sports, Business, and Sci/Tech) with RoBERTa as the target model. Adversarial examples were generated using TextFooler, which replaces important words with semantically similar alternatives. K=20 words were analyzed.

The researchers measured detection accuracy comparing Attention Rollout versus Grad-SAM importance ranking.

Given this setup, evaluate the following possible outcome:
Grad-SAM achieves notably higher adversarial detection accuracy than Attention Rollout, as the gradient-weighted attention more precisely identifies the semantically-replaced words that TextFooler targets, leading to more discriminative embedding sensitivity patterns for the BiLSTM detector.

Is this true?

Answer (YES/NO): YES